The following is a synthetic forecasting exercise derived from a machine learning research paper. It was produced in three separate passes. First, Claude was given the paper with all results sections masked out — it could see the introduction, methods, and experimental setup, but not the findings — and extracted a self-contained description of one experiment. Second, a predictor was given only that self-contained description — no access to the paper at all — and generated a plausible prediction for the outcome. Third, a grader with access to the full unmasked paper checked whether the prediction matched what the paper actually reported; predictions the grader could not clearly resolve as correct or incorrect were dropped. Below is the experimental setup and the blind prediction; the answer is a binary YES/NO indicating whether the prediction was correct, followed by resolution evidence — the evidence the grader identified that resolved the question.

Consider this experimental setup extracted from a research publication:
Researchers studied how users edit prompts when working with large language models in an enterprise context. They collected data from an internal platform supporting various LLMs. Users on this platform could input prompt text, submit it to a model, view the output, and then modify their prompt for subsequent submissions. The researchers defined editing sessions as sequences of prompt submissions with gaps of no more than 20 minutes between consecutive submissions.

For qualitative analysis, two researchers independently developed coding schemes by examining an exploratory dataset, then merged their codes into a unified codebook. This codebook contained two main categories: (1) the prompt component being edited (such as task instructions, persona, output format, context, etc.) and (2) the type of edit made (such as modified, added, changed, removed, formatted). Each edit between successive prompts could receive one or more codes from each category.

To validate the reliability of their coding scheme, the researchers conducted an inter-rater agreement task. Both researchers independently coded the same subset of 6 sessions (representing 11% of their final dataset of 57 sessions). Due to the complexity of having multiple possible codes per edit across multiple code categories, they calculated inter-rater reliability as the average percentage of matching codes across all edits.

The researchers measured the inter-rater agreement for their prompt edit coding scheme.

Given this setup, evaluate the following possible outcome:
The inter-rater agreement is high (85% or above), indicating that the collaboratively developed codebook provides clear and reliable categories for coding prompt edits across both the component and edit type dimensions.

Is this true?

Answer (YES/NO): NO